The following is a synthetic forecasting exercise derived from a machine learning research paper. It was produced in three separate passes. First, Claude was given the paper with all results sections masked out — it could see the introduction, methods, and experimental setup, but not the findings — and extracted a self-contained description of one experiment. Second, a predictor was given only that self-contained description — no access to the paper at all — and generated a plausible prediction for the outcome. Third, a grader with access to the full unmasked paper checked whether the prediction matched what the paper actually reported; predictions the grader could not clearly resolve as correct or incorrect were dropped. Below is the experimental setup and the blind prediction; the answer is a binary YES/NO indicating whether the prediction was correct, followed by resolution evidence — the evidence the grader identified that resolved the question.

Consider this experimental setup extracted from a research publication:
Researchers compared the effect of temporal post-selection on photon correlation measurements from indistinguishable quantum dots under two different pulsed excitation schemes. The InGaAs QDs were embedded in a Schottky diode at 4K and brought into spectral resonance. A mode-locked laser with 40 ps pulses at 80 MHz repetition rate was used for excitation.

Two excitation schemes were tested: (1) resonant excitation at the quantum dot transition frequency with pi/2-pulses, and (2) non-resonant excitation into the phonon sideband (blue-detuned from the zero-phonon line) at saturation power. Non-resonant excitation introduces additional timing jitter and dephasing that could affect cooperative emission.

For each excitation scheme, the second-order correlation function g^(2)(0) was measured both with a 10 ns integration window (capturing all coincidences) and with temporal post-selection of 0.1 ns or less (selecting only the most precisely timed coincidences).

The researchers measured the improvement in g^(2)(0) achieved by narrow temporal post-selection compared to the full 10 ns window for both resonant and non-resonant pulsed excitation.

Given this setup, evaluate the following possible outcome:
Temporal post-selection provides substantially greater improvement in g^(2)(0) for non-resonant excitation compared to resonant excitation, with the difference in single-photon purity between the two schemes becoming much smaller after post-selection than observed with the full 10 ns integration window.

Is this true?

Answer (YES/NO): NO